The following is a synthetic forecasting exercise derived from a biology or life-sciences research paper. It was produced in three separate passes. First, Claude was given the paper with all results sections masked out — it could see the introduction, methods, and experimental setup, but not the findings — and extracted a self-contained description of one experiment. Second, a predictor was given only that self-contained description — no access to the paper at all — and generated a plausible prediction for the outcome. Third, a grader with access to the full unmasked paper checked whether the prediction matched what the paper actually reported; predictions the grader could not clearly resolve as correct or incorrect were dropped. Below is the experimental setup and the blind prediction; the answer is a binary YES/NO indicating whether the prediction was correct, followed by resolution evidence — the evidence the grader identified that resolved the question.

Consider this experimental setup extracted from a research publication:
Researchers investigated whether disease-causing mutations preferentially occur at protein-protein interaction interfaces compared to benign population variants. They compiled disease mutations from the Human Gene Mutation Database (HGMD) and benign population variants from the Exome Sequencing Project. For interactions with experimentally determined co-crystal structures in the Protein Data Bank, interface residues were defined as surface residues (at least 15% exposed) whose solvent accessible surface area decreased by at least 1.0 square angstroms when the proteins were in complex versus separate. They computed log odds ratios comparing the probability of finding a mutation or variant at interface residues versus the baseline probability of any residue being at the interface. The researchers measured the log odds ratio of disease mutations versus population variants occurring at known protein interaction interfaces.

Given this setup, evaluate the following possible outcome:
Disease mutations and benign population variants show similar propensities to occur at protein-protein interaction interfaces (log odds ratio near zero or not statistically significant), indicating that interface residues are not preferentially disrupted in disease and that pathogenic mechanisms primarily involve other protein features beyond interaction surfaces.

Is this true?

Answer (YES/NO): NO